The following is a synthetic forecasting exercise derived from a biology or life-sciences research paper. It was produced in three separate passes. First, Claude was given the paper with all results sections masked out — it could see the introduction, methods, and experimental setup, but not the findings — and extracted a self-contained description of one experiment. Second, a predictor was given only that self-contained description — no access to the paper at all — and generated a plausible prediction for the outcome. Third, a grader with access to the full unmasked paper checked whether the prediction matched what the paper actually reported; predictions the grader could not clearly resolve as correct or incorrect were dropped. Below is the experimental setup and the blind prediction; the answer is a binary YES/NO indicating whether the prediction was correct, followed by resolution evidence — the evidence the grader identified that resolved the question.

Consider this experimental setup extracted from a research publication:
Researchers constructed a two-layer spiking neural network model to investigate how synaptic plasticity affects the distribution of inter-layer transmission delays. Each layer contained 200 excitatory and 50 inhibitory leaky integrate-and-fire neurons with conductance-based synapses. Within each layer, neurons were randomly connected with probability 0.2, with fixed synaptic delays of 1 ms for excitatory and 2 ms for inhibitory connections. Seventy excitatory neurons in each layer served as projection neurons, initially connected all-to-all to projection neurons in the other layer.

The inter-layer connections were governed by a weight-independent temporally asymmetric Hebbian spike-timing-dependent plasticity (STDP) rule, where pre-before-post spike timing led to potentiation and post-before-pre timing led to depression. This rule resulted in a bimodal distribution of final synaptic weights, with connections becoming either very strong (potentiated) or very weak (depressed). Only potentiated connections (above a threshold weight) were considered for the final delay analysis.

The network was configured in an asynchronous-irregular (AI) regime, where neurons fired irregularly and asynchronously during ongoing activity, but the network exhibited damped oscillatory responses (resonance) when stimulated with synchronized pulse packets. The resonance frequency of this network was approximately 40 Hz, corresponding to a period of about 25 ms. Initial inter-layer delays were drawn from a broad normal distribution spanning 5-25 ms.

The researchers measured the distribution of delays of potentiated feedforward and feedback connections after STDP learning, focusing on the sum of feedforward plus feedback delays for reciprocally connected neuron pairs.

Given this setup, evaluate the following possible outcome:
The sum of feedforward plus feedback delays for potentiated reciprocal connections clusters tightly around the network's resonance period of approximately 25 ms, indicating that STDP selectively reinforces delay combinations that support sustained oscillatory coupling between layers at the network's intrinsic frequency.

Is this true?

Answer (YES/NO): NO